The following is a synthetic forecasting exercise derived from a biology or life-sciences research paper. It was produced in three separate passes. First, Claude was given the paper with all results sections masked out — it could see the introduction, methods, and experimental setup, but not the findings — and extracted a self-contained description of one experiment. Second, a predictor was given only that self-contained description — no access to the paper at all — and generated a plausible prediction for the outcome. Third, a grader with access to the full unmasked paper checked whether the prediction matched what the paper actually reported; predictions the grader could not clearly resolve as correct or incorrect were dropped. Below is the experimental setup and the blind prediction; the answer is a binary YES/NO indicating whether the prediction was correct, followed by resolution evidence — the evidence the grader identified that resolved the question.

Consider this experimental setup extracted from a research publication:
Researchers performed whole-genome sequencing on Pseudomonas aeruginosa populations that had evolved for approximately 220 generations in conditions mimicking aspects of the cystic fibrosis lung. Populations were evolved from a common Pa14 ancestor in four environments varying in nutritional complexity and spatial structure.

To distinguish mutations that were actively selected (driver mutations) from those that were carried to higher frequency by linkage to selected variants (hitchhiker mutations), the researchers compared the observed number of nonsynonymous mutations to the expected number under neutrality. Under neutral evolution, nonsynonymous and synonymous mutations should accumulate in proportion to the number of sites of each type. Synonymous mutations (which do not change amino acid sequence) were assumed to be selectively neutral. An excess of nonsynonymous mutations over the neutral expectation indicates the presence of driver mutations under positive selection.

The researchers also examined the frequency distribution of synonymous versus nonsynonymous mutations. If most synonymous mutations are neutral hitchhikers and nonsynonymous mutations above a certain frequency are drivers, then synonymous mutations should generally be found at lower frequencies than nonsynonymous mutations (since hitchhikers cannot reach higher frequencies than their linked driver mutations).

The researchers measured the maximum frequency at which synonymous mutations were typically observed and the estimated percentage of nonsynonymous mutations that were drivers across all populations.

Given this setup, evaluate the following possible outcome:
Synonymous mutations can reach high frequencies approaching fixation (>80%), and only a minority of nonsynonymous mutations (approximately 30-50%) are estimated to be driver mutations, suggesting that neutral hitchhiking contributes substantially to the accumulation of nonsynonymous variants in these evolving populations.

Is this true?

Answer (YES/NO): NO